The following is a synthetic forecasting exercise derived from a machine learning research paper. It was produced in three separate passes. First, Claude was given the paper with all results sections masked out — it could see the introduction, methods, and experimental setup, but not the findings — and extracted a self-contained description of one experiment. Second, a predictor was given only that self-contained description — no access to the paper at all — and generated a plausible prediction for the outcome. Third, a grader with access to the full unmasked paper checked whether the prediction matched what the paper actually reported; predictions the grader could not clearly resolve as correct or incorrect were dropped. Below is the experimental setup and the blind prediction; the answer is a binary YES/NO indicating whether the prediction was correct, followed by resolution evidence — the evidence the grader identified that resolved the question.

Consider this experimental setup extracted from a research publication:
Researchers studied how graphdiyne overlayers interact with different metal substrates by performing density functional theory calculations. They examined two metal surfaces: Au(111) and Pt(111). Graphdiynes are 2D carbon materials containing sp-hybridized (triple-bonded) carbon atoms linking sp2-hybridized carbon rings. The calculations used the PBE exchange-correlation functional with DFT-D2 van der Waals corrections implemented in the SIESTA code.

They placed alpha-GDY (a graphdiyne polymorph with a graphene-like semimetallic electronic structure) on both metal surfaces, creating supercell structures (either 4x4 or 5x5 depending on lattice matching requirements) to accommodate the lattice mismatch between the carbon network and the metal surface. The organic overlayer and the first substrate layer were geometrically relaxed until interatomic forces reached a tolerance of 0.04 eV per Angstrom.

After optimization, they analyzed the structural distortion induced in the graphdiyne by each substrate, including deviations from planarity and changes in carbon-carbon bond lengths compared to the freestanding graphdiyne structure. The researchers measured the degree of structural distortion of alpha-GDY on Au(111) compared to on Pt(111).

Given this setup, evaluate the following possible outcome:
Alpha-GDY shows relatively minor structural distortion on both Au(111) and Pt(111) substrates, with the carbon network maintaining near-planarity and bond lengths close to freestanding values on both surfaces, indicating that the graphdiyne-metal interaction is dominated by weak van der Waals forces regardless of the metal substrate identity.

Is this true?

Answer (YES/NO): NO